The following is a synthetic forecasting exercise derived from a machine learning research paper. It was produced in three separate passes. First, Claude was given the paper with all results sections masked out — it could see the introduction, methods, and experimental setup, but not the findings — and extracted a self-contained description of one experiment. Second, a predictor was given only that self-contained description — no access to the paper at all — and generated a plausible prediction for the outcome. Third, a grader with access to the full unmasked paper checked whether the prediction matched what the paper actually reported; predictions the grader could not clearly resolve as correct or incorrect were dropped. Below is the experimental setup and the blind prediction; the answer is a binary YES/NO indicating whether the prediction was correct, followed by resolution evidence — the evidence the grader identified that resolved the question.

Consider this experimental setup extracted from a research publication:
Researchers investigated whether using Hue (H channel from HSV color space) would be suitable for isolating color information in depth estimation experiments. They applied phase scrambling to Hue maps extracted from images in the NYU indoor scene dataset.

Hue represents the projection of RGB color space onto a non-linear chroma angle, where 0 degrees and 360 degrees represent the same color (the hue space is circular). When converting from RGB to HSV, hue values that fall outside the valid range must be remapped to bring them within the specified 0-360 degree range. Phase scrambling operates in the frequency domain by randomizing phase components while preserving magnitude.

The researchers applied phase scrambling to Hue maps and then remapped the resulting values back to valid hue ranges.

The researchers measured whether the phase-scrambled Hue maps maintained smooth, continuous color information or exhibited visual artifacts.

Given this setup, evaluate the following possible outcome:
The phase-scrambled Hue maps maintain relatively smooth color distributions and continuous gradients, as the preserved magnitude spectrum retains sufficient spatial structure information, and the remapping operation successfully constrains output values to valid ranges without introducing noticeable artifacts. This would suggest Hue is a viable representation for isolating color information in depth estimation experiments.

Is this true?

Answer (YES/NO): NO